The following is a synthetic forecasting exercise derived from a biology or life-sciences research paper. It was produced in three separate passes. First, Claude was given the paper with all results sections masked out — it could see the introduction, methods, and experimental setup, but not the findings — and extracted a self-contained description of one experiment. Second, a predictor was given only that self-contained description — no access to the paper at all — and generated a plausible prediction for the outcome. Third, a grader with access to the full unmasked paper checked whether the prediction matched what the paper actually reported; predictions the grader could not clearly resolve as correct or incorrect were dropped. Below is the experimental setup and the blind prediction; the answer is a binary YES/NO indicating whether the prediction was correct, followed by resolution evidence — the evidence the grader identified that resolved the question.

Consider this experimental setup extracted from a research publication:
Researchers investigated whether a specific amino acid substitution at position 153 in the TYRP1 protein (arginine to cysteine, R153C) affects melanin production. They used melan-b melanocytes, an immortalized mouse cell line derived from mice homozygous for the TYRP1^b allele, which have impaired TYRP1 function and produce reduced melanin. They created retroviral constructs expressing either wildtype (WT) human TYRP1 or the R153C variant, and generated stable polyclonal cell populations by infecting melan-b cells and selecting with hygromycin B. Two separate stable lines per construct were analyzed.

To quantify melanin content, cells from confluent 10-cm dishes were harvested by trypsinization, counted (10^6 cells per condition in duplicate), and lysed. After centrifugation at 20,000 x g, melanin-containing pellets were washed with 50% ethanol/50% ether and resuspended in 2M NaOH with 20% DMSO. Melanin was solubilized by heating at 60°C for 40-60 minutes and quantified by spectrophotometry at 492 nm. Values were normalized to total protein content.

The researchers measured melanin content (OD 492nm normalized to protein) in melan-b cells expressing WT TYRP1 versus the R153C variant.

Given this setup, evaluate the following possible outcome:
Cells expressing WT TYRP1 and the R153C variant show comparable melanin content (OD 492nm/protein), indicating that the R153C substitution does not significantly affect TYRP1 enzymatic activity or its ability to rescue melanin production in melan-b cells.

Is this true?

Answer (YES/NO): NO